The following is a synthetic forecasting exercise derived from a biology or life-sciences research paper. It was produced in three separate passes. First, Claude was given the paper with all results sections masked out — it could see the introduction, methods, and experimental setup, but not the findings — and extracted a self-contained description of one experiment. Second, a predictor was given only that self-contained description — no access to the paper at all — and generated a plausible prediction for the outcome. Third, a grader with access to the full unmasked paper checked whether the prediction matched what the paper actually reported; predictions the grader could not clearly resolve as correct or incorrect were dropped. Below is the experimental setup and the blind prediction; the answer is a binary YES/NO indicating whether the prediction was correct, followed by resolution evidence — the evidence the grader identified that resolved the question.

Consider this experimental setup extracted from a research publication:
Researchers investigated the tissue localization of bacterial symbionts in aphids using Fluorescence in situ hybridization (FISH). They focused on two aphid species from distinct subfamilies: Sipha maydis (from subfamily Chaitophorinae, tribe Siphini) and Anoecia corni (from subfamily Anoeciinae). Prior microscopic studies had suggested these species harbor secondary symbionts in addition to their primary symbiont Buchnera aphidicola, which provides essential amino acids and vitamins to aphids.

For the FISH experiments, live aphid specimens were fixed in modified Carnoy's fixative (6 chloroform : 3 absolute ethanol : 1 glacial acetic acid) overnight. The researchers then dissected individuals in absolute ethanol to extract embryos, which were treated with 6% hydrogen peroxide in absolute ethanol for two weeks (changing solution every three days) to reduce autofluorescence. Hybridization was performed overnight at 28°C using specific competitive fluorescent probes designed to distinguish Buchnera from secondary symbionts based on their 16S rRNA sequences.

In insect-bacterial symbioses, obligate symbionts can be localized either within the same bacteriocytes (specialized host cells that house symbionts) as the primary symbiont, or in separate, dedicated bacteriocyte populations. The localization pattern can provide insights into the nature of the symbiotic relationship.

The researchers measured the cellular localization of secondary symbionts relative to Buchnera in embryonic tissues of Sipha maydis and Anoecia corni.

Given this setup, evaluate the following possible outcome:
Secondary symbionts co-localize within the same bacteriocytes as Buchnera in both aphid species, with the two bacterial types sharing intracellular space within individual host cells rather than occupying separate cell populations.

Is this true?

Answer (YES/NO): NO